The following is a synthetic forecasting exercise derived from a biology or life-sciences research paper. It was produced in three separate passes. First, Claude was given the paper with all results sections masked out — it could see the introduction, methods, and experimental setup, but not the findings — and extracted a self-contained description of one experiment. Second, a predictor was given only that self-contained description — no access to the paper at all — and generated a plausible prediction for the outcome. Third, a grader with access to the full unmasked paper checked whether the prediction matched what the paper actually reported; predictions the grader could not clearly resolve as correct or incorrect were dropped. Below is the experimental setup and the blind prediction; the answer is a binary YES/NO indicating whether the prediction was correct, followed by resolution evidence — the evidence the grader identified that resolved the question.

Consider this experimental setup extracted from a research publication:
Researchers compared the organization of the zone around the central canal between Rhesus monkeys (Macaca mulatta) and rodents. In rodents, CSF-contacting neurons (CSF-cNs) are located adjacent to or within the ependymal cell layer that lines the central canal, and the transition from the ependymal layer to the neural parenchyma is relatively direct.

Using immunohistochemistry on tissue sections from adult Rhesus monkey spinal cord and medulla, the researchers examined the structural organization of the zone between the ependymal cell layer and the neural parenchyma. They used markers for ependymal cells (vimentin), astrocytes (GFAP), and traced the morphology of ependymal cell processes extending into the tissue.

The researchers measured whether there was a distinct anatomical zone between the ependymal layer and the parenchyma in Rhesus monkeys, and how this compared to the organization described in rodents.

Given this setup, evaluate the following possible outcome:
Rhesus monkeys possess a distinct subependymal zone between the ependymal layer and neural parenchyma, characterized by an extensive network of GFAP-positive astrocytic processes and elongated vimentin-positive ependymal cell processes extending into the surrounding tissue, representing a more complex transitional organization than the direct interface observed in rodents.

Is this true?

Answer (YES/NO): YES